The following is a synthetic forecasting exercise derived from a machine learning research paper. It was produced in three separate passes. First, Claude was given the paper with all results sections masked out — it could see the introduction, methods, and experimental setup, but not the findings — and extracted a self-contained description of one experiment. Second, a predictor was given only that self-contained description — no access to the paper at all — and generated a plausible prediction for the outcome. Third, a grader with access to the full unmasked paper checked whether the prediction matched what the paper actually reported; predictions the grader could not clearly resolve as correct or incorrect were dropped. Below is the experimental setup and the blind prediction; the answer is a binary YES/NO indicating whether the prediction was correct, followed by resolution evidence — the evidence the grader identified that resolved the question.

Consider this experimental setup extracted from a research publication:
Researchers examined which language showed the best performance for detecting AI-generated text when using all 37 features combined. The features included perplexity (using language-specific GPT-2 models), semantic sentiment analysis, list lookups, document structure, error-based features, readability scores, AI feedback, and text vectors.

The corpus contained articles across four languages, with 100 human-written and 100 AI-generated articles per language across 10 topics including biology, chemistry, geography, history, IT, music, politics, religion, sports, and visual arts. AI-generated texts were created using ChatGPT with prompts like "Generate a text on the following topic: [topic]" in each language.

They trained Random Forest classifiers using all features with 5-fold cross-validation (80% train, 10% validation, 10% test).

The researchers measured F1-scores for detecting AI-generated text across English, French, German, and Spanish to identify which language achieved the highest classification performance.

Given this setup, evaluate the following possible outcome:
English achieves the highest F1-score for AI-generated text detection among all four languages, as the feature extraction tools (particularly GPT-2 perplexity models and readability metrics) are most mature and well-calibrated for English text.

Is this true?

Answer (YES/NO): NO